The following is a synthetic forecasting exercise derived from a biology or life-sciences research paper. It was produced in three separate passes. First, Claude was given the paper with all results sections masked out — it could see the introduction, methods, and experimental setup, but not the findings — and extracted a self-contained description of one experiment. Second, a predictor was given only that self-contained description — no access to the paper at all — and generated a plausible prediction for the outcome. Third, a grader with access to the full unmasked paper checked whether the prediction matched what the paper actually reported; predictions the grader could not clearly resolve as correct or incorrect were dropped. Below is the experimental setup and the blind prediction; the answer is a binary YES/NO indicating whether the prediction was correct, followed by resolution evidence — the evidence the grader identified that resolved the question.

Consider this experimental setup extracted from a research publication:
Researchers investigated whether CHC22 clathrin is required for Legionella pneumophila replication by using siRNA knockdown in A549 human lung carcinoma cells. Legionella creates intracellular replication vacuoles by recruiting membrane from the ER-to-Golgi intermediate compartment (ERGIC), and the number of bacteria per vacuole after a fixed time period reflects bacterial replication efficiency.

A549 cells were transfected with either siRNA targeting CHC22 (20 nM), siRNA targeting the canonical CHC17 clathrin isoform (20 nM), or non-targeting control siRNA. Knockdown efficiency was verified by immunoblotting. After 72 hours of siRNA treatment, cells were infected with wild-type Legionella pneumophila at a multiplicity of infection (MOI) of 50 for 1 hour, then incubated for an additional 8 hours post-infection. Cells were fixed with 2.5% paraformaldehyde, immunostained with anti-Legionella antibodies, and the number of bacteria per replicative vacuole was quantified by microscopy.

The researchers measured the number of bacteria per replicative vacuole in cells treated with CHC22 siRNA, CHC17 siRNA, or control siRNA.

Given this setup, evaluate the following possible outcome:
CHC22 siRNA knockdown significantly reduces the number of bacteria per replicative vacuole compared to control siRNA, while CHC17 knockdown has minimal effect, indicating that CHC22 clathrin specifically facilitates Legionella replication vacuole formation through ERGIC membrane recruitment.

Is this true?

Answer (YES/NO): NO